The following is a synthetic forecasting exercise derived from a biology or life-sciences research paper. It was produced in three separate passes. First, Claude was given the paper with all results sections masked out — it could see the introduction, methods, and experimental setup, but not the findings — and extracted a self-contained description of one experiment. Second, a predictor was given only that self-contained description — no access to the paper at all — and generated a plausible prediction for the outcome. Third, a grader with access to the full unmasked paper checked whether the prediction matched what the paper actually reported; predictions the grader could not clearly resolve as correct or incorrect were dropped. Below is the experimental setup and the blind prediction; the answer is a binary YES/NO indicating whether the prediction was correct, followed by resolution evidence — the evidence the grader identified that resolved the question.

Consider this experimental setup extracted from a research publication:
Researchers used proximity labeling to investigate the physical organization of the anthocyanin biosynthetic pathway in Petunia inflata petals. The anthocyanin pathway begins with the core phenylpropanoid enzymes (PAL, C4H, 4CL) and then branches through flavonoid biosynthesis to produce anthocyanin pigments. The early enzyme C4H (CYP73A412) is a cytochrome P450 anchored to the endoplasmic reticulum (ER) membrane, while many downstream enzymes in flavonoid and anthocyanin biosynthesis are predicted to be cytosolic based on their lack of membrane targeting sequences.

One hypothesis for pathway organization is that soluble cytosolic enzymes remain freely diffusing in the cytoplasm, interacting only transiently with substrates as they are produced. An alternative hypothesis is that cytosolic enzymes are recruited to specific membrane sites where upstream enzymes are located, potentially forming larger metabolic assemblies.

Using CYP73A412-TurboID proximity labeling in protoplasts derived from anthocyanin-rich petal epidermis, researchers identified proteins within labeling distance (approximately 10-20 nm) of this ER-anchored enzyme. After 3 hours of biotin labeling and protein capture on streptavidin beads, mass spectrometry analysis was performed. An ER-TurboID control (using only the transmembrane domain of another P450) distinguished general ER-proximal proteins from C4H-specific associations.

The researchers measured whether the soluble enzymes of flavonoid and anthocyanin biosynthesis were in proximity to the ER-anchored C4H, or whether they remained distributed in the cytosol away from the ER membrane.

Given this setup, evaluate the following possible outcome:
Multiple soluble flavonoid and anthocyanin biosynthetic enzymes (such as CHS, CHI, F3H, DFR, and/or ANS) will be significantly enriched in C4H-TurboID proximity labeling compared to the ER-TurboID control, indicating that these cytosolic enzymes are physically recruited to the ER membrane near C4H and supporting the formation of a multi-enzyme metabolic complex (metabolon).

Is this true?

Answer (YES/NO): NO